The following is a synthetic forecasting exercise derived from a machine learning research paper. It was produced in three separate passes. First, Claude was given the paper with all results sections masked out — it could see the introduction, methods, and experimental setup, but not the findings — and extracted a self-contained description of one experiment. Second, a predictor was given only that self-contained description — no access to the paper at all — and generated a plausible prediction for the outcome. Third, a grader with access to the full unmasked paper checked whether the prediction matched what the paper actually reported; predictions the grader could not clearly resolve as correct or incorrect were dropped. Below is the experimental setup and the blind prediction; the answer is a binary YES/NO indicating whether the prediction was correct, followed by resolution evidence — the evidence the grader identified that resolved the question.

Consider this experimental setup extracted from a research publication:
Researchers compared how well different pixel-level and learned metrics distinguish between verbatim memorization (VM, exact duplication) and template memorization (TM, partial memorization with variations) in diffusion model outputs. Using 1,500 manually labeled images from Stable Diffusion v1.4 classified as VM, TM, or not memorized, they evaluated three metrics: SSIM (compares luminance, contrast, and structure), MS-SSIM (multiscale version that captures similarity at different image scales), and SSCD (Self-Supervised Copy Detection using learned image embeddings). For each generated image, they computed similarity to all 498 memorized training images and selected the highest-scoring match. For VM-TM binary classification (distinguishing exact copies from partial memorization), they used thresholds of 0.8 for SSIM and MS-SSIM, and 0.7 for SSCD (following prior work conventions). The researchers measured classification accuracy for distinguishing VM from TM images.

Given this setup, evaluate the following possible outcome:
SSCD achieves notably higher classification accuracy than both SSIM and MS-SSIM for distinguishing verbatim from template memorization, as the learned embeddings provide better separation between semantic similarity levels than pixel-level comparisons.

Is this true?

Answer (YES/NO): NO